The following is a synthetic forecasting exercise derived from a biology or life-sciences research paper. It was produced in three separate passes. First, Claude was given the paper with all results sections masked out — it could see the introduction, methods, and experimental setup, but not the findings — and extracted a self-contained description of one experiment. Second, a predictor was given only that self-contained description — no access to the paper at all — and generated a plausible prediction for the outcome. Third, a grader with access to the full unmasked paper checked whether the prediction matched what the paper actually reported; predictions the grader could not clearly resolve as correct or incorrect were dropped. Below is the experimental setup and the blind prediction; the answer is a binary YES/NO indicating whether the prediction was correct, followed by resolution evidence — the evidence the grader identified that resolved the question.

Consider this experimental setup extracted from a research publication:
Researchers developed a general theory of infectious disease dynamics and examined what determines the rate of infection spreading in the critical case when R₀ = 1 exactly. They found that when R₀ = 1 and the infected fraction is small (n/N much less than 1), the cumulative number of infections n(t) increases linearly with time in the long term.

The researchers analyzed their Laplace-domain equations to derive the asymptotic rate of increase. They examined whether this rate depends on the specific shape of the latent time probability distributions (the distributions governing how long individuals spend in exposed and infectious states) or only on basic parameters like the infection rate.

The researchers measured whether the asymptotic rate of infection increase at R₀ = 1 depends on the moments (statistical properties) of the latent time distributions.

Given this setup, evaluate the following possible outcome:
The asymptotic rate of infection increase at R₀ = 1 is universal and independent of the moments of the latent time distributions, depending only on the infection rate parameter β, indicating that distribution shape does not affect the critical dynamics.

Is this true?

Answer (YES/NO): NO